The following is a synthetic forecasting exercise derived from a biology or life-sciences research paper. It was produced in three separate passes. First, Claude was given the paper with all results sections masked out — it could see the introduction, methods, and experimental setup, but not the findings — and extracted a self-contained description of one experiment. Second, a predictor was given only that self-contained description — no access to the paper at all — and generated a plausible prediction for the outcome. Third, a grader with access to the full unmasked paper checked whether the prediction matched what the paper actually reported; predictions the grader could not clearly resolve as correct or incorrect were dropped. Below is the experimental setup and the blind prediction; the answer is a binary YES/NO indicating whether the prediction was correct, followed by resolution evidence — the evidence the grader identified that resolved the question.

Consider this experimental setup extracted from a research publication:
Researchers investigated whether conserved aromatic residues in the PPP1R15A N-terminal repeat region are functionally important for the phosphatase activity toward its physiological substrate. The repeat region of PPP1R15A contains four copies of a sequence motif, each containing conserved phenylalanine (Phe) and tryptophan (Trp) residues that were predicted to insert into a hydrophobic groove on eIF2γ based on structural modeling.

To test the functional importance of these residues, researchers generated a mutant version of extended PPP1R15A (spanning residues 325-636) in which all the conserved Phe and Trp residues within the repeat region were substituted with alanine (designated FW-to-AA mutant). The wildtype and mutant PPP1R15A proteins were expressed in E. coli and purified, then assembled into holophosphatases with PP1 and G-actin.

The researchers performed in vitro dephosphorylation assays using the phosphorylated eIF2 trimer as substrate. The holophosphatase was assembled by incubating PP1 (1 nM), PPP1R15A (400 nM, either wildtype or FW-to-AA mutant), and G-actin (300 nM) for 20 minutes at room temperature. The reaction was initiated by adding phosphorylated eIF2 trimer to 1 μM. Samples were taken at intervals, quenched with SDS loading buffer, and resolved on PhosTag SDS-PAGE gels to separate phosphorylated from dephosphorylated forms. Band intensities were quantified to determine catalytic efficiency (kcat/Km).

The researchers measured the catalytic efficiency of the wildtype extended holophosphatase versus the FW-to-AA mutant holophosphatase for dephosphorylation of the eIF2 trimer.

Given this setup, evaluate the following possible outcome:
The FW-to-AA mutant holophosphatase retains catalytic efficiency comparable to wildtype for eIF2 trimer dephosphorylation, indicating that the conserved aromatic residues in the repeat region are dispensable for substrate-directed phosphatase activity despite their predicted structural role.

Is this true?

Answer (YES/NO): NO